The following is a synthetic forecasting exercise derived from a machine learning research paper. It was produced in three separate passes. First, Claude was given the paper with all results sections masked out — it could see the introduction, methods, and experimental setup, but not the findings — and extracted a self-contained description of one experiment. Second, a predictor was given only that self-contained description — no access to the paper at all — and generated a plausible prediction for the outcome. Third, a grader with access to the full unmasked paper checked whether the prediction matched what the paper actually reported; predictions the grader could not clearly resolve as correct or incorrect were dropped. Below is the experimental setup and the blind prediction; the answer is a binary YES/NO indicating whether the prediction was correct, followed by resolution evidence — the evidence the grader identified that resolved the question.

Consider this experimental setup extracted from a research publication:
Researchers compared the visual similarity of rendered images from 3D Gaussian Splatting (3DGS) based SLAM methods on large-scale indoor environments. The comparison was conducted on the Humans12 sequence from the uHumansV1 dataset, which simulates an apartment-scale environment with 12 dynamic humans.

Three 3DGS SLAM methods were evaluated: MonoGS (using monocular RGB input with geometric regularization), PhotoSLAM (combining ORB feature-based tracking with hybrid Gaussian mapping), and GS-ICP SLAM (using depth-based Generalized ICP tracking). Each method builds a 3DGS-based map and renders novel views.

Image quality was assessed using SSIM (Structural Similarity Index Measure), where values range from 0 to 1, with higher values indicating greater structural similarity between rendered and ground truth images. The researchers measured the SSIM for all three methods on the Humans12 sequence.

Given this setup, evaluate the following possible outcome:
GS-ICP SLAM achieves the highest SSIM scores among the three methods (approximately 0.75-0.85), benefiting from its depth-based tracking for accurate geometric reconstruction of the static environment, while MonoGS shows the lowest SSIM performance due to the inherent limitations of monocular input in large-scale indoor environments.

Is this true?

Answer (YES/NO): NO